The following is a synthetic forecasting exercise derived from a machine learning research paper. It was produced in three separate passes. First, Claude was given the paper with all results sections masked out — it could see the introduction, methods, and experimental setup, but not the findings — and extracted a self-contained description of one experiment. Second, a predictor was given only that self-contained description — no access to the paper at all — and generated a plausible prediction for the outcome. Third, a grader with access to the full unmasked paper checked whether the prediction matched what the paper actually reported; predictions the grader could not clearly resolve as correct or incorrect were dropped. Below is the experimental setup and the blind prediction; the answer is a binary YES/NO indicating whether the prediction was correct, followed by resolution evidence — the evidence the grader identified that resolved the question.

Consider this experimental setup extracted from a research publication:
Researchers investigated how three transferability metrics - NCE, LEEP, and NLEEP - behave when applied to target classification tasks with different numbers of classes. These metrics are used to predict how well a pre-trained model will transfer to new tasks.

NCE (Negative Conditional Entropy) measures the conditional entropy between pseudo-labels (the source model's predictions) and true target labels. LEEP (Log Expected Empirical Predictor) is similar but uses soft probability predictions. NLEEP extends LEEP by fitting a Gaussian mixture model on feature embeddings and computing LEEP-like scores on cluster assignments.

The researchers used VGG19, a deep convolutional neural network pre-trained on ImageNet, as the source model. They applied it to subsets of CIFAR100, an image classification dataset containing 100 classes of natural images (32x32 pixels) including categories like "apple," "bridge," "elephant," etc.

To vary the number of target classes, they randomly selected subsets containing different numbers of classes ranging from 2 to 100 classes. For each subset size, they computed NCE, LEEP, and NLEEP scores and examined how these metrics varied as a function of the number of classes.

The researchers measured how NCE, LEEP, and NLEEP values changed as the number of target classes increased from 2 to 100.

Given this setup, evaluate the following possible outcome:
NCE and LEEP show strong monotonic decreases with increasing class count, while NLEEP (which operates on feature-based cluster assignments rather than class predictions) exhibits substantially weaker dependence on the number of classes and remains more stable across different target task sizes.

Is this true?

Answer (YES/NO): NO